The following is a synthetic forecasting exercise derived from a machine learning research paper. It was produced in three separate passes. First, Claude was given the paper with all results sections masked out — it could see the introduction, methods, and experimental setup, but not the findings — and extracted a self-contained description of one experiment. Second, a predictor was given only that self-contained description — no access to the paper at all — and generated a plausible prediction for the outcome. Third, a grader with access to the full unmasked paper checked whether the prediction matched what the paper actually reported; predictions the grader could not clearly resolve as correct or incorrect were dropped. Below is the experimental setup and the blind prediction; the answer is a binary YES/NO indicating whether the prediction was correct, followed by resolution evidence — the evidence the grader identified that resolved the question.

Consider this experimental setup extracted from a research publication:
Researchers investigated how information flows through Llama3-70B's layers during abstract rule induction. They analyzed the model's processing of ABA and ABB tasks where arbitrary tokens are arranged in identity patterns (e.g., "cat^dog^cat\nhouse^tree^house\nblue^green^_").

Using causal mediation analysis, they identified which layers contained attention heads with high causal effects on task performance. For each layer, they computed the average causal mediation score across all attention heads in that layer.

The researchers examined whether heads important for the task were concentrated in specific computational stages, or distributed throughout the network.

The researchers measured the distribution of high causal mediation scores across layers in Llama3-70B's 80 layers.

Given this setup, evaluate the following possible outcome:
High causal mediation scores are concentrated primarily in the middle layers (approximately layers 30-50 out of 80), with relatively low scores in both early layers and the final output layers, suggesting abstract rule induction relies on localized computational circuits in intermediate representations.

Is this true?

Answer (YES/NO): NO